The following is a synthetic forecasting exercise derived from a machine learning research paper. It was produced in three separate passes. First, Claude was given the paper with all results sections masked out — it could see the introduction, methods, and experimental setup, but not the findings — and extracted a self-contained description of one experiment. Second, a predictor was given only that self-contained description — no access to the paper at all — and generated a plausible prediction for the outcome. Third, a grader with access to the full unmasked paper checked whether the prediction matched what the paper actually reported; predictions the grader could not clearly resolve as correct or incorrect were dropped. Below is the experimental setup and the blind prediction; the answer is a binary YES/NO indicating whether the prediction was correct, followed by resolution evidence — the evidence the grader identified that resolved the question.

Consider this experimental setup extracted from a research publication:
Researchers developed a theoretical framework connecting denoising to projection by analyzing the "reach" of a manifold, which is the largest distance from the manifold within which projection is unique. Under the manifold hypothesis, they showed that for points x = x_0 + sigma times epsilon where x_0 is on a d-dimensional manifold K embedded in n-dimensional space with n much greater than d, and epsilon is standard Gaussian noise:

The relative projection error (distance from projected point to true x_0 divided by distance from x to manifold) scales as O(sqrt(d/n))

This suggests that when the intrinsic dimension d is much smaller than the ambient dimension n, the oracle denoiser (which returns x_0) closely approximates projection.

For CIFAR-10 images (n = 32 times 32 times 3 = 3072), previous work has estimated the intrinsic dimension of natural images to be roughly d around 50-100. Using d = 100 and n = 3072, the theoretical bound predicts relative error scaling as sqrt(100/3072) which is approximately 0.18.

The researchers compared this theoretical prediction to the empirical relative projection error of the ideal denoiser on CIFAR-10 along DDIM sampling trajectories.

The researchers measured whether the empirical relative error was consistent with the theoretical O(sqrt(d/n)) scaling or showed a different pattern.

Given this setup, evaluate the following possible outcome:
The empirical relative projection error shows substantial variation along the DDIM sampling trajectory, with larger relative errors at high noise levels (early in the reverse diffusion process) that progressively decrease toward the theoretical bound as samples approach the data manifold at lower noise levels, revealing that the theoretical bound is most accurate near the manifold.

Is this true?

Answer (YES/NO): NO